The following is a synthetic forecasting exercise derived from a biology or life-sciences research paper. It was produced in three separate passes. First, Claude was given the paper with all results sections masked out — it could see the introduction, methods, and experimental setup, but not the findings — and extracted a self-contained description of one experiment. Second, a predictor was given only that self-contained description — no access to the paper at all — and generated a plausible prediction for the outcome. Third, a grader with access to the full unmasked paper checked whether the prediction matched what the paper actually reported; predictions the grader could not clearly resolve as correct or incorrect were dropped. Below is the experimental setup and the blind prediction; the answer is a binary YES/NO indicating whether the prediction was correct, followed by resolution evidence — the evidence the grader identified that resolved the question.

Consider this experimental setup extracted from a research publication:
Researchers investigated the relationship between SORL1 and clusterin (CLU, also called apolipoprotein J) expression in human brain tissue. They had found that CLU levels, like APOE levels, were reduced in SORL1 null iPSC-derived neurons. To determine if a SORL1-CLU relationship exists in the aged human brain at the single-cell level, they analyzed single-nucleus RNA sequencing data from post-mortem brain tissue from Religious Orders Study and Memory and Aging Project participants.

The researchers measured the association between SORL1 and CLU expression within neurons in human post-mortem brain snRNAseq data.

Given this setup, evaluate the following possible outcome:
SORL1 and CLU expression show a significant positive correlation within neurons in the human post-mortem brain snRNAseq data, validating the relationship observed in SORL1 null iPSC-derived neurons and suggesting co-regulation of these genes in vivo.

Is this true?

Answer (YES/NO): YES